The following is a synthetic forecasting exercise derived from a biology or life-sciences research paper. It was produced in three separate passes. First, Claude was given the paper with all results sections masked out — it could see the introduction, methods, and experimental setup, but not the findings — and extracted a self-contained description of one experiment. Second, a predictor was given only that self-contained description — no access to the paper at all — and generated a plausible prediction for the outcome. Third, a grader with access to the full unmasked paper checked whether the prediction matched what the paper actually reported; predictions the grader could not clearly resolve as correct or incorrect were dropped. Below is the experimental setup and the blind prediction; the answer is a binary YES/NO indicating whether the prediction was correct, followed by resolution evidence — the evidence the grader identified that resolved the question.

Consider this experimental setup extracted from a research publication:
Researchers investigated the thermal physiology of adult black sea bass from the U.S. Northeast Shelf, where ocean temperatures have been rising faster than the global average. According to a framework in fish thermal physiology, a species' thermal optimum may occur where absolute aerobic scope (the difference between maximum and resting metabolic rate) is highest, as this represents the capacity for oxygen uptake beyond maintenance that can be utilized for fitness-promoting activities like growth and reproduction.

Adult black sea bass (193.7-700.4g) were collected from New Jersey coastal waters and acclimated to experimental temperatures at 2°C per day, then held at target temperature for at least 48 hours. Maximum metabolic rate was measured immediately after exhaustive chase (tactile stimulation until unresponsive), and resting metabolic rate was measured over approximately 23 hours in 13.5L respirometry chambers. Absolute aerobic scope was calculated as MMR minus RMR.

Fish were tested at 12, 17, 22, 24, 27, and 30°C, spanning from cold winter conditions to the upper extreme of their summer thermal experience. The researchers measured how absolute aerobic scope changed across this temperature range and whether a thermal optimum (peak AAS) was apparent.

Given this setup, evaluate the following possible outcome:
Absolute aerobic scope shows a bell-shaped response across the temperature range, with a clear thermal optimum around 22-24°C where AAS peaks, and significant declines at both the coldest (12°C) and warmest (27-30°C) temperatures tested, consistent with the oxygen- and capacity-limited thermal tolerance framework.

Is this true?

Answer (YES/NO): YES